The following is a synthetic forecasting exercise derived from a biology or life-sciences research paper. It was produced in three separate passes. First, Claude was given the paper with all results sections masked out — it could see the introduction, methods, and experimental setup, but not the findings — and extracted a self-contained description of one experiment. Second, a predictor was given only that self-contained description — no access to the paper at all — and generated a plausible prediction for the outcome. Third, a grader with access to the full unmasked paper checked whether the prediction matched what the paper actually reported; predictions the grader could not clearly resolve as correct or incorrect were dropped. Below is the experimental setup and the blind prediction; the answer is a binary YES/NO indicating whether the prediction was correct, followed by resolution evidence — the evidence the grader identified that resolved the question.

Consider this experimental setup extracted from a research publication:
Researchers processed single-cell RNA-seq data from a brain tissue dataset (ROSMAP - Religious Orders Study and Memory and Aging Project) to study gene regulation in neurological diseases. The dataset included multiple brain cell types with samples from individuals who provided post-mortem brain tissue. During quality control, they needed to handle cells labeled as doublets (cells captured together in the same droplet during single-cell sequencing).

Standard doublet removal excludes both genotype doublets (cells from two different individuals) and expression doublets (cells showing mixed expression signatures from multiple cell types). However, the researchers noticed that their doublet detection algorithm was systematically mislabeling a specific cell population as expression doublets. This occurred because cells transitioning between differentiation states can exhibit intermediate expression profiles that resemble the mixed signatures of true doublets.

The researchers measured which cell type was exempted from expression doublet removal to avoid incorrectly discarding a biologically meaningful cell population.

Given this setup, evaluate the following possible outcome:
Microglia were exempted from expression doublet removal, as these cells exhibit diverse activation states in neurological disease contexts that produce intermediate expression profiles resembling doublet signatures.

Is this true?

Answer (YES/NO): NO